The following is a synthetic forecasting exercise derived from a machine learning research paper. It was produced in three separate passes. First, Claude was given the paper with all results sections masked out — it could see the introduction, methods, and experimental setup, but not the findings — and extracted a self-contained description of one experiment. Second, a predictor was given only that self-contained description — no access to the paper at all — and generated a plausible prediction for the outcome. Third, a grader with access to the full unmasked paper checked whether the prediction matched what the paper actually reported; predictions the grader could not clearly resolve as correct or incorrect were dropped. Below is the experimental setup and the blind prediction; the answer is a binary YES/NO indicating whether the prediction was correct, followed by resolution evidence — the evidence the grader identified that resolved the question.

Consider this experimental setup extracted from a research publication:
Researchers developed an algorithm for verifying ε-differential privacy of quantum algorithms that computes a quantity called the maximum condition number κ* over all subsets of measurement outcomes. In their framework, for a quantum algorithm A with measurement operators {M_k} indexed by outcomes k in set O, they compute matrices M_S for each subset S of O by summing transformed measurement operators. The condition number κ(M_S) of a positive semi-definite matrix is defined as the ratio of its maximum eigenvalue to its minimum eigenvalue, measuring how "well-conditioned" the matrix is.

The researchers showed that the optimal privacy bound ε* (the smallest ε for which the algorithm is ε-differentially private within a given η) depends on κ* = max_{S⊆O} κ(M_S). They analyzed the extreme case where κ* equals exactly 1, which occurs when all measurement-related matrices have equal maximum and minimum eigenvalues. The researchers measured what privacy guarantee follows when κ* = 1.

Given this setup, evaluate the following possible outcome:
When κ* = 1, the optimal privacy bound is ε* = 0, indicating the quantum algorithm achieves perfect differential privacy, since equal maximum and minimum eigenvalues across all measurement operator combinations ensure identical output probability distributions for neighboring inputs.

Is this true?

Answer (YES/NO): YES